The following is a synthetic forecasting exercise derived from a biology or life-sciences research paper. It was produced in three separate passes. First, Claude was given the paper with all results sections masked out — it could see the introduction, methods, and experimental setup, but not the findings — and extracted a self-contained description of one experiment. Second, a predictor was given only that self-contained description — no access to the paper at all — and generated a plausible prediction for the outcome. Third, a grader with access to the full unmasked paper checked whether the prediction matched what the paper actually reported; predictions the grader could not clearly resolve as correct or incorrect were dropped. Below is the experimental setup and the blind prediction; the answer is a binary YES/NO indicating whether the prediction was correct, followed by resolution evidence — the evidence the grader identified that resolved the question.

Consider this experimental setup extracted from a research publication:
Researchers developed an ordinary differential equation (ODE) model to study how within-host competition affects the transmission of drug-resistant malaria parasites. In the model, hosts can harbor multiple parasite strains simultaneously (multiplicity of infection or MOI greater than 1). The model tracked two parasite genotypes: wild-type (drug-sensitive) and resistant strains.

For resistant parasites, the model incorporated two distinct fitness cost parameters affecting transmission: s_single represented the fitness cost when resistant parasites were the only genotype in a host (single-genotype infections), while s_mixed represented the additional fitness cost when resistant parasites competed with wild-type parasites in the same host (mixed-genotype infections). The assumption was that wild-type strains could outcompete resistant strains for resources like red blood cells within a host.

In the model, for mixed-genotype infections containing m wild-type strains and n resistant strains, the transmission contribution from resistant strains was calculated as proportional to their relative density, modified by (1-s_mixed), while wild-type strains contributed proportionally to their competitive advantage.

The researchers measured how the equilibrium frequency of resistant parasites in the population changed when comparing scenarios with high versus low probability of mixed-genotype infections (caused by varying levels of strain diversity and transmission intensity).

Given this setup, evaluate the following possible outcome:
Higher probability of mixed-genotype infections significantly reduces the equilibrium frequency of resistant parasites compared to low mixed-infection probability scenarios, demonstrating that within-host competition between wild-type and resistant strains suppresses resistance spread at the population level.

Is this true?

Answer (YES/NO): NO